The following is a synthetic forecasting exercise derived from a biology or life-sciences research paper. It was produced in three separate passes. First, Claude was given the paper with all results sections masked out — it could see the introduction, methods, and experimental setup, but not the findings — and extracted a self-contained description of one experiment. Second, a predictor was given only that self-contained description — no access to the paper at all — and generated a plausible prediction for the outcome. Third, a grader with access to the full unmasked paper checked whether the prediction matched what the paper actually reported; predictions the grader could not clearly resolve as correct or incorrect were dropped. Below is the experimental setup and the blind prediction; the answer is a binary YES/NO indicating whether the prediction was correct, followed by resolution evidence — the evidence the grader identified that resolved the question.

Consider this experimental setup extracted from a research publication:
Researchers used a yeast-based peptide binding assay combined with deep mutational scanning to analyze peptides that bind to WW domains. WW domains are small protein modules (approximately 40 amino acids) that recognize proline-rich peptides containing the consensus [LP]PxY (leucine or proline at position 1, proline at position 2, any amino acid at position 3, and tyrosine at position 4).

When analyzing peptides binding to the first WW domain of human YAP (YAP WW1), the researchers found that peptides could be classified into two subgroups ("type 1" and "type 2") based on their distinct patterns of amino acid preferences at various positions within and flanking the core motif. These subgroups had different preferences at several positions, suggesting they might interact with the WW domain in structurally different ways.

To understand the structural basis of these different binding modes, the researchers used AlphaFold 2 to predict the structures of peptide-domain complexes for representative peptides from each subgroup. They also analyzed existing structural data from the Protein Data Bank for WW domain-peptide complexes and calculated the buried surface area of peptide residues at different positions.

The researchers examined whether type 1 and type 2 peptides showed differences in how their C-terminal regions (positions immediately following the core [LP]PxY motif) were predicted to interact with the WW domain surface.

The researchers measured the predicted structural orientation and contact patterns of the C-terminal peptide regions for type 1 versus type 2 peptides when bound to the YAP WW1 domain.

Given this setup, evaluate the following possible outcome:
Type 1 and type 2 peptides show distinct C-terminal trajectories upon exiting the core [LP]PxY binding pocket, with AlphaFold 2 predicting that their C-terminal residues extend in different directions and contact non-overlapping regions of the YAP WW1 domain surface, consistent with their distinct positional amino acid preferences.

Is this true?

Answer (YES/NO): NO